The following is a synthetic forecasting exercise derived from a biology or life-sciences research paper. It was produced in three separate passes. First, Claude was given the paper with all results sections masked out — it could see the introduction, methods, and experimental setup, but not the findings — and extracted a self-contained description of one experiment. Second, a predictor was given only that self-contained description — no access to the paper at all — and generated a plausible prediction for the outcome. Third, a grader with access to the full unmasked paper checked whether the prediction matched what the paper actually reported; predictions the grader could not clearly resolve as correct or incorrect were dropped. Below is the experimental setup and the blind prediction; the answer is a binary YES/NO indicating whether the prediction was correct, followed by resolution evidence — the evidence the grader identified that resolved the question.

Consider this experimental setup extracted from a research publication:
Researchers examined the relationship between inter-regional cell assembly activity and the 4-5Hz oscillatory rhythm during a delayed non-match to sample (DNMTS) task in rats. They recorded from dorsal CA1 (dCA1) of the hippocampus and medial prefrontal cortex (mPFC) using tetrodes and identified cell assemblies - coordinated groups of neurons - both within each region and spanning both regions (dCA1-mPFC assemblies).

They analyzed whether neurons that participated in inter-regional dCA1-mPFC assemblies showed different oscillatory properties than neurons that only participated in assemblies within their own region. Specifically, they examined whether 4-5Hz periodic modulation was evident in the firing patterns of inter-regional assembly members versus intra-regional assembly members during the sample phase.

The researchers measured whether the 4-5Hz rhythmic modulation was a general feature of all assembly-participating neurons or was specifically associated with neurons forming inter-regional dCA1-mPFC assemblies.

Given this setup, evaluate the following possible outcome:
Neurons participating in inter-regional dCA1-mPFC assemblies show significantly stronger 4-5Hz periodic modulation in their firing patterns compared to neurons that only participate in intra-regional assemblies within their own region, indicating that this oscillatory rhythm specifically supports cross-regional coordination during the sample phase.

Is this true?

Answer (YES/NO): YES